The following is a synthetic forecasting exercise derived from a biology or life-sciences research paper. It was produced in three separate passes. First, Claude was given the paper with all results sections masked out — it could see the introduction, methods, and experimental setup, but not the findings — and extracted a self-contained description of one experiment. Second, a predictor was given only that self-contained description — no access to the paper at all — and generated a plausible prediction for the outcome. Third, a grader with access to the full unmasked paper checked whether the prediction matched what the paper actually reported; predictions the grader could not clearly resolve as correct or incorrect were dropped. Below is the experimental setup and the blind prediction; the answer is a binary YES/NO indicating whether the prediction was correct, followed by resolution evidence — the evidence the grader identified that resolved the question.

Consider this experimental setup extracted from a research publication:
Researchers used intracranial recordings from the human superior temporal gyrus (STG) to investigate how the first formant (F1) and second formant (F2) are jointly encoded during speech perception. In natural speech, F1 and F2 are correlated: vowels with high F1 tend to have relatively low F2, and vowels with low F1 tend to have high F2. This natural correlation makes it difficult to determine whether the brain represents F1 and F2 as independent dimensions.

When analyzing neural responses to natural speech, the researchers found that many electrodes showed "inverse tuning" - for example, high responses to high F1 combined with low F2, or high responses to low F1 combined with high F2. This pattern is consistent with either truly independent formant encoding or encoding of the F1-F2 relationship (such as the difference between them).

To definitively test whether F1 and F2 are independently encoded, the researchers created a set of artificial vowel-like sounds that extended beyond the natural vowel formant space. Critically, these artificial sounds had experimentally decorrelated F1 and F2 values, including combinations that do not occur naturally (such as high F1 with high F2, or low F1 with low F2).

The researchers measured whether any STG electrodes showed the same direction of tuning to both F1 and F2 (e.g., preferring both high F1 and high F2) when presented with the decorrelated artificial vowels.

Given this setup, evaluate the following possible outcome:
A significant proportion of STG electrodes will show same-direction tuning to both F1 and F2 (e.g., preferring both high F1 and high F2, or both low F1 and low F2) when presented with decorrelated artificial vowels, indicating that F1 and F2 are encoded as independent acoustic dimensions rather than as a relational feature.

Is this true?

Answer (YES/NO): YES